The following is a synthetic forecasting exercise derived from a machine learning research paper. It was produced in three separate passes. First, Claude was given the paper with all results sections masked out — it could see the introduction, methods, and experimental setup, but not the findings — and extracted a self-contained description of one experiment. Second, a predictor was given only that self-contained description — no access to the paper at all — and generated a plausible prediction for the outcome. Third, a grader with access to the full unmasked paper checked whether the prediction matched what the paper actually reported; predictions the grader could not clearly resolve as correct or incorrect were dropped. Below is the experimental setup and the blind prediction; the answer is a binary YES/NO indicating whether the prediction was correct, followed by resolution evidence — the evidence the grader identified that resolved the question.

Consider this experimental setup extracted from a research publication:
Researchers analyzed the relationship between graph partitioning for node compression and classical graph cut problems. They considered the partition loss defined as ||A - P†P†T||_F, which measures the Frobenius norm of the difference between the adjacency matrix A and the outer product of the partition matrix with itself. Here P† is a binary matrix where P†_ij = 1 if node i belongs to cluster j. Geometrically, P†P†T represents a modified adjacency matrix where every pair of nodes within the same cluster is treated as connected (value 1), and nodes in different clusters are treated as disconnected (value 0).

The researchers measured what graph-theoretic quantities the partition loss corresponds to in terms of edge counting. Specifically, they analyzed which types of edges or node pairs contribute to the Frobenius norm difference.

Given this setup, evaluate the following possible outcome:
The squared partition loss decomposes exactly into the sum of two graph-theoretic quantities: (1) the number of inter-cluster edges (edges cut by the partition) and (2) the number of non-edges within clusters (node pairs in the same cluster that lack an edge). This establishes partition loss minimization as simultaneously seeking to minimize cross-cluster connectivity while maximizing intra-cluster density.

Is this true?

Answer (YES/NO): YES